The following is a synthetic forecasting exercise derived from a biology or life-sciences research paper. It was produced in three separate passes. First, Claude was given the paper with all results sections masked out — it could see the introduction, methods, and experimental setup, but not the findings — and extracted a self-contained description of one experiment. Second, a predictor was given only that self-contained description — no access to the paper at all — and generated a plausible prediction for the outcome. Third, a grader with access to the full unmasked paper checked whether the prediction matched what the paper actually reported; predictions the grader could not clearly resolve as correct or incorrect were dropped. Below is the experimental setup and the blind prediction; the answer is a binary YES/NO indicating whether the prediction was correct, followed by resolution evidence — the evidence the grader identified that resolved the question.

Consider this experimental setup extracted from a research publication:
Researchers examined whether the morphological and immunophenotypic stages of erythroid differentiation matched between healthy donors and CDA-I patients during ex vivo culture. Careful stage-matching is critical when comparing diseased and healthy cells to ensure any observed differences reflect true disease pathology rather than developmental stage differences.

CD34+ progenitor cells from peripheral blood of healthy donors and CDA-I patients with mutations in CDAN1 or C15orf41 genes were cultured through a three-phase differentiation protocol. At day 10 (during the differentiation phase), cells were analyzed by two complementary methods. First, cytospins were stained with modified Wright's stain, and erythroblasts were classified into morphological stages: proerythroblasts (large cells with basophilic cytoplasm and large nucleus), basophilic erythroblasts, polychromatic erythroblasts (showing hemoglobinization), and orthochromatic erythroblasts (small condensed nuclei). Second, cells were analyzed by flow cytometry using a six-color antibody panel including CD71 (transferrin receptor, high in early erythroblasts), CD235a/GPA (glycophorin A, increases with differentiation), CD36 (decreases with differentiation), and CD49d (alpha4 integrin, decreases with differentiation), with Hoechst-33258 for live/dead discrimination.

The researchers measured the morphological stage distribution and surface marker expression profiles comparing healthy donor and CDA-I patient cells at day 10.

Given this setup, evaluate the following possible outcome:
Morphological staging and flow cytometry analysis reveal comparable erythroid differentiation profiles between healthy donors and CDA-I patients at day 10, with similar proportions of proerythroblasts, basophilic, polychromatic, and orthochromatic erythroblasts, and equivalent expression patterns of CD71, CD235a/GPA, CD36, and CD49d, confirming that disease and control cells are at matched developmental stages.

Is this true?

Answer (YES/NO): YES